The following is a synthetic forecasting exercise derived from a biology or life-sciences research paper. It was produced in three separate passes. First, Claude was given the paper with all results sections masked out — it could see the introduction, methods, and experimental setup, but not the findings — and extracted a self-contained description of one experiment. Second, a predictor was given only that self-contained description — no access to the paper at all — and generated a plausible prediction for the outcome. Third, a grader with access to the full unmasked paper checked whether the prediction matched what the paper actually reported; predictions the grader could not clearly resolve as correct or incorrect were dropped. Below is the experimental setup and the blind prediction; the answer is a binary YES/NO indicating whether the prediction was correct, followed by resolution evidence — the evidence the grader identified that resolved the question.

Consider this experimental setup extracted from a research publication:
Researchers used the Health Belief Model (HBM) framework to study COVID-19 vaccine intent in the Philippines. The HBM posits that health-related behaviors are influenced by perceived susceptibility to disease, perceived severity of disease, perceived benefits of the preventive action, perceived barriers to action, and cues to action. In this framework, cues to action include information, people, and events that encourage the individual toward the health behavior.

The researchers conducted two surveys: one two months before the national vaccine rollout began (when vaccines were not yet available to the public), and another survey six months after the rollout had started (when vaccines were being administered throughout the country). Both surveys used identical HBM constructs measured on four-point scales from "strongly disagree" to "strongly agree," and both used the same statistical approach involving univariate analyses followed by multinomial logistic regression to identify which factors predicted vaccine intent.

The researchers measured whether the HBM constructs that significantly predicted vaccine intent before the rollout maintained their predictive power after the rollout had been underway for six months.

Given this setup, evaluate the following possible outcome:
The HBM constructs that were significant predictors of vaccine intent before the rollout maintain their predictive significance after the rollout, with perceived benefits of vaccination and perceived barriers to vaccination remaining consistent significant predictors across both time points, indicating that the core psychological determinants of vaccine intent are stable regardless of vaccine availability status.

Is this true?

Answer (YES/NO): NO